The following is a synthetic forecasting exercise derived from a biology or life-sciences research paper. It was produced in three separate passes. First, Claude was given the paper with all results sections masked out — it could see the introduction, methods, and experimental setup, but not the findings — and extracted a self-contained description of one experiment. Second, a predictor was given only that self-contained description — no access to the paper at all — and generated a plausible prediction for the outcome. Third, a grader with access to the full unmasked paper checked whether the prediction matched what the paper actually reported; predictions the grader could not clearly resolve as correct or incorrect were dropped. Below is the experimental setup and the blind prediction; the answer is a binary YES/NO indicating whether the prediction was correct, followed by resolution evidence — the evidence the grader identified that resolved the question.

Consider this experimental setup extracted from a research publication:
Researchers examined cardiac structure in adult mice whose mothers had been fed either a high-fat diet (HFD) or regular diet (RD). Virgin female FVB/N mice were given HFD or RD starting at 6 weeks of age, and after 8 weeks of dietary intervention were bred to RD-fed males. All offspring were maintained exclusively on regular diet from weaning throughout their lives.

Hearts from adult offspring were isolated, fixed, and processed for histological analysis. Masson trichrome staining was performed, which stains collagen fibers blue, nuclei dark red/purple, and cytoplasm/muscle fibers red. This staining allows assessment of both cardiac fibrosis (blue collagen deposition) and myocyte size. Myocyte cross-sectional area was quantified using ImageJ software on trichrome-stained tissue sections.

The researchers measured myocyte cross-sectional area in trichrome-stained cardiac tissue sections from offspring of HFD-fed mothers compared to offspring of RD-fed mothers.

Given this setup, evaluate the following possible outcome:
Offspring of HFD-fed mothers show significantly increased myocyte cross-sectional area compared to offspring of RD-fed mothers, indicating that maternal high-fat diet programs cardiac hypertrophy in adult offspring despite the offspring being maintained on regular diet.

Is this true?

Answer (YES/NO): NO